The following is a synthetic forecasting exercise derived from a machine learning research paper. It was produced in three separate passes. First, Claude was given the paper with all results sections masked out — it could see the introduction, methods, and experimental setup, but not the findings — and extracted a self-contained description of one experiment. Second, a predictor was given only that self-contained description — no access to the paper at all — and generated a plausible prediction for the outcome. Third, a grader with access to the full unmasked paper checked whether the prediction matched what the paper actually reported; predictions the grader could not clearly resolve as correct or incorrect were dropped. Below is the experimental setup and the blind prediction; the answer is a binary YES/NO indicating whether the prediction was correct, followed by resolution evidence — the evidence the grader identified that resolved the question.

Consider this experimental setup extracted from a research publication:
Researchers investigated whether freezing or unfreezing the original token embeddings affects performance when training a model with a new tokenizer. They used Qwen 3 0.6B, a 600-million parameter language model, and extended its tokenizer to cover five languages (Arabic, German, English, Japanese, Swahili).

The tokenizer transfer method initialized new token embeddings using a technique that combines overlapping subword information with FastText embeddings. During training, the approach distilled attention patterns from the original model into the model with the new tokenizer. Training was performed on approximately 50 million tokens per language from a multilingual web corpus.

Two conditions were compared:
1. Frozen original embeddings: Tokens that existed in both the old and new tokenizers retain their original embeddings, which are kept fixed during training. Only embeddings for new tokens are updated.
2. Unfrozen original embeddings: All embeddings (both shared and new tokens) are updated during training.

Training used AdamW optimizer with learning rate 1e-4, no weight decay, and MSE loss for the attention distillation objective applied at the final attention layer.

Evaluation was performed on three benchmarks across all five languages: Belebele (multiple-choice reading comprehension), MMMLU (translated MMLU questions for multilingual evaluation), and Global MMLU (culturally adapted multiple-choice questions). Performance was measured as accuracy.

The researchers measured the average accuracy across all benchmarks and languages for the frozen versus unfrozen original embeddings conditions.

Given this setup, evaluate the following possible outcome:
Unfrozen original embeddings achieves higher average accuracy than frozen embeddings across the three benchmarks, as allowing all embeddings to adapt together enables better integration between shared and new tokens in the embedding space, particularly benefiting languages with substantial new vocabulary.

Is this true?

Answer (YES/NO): YES